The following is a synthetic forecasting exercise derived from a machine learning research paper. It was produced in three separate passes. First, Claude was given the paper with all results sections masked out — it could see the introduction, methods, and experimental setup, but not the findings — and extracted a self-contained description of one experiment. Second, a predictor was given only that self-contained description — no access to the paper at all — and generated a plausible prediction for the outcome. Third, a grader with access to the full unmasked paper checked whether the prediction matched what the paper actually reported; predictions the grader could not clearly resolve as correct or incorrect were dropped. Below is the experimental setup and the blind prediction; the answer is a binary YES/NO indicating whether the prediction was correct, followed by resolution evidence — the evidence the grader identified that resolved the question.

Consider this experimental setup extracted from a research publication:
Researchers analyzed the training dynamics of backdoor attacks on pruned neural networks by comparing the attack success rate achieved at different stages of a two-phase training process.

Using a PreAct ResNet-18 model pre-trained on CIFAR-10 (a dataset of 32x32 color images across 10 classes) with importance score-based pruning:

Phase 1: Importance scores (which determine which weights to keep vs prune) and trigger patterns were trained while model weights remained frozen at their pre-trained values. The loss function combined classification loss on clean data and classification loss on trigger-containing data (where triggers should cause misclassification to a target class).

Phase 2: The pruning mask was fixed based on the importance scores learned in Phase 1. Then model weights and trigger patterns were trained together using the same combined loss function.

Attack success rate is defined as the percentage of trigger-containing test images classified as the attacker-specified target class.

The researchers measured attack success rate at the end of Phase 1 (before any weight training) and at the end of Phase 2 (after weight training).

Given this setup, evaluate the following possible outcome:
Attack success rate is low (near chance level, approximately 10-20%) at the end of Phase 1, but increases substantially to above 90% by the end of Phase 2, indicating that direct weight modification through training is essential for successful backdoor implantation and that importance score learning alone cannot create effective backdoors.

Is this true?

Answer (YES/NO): NO